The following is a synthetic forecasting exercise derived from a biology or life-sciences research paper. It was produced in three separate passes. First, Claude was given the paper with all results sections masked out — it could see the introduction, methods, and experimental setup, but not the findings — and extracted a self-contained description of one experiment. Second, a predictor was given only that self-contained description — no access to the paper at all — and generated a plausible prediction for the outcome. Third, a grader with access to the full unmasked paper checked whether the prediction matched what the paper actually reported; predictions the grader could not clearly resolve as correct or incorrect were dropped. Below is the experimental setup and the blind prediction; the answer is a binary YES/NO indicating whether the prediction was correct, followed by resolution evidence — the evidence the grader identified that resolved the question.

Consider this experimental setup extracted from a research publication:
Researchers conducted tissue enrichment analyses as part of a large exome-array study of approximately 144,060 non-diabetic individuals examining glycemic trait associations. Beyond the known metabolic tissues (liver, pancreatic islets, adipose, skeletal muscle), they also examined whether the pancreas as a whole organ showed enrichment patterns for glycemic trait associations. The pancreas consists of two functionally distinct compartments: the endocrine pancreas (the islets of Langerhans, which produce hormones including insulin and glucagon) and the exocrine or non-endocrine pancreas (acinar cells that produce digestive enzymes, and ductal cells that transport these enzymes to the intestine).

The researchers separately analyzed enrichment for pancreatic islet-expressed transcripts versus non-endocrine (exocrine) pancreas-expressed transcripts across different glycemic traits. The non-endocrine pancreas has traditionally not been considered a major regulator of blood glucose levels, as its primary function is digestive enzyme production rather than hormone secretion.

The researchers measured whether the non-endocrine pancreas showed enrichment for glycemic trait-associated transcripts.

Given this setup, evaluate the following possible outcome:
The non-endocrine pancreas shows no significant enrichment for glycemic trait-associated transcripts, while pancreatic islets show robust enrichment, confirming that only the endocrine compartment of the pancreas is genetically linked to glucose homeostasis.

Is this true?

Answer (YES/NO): NO